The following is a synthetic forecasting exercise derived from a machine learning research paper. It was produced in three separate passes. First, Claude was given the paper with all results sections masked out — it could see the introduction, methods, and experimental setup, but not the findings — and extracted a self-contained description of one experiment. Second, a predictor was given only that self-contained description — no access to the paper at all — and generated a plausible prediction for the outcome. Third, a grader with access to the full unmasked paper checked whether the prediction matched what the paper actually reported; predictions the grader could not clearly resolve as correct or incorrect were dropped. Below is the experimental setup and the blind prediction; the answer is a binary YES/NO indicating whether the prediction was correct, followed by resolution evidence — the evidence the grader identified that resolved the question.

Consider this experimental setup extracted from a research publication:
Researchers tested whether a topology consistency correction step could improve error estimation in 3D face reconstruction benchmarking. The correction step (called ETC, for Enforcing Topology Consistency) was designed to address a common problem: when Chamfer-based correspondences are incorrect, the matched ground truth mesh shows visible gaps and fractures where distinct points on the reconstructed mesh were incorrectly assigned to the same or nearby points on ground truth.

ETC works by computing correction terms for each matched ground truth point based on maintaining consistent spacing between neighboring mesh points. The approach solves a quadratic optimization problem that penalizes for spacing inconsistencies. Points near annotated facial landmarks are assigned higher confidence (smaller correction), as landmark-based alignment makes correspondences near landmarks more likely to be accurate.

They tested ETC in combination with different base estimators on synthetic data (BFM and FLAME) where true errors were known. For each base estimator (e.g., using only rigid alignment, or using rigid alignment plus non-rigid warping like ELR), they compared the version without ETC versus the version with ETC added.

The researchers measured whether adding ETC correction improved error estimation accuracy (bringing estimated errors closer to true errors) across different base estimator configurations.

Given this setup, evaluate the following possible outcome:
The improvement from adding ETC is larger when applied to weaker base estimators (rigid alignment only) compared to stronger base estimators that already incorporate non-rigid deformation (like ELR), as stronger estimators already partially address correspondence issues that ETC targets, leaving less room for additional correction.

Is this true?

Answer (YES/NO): NO